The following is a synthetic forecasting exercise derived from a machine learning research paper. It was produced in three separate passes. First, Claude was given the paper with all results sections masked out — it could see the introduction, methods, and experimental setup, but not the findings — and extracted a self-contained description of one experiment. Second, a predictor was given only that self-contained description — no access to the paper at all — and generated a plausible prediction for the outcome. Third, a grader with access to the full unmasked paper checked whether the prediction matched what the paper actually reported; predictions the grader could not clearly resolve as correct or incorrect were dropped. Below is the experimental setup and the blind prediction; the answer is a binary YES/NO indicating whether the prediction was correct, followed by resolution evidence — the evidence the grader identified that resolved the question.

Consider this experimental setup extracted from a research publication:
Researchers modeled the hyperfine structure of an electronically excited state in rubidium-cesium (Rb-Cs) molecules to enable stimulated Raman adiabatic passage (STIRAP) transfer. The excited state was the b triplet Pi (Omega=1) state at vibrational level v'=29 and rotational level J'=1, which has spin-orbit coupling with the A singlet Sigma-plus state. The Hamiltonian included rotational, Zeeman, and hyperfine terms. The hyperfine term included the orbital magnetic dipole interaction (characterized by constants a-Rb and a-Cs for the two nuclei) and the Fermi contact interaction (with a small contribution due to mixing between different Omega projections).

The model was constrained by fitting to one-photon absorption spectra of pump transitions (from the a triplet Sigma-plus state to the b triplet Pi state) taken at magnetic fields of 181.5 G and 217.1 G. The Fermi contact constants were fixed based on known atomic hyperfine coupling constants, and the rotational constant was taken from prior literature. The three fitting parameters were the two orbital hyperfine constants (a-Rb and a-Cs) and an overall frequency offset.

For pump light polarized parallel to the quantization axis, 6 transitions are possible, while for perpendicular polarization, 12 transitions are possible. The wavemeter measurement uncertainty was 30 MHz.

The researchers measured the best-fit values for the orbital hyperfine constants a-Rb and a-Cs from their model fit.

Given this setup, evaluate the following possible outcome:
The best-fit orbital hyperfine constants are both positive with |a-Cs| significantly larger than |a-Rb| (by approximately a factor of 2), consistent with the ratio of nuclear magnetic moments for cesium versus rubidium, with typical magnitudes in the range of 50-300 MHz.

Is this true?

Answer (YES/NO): NO